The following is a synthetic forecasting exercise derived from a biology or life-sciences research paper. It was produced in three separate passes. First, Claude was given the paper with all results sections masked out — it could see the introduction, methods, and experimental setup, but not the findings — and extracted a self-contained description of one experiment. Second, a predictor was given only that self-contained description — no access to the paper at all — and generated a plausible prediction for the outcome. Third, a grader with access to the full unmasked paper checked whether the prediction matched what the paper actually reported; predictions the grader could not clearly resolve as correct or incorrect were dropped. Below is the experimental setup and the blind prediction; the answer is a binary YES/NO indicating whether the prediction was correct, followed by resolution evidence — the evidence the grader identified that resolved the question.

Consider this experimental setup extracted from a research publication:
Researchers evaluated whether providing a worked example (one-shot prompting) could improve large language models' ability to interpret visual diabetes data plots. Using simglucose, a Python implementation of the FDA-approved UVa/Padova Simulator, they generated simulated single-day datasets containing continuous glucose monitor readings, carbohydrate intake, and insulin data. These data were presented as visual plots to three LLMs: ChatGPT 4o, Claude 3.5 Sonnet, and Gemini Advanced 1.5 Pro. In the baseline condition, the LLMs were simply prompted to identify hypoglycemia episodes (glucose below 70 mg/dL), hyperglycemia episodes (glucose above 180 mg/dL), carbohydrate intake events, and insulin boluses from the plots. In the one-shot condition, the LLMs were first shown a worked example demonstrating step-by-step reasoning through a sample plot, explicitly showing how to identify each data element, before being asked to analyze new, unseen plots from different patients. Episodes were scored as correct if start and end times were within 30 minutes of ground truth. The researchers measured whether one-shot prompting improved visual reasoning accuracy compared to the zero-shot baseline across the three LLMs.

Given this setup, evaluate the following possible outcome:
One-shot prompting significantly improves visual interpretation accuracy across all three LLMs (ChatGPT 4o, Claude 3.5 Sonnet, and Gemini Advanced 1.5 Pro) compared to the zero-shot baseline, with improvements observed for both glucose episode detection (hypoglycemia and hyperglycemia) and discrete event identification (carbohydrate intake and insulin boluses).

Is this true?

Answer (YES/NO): NO